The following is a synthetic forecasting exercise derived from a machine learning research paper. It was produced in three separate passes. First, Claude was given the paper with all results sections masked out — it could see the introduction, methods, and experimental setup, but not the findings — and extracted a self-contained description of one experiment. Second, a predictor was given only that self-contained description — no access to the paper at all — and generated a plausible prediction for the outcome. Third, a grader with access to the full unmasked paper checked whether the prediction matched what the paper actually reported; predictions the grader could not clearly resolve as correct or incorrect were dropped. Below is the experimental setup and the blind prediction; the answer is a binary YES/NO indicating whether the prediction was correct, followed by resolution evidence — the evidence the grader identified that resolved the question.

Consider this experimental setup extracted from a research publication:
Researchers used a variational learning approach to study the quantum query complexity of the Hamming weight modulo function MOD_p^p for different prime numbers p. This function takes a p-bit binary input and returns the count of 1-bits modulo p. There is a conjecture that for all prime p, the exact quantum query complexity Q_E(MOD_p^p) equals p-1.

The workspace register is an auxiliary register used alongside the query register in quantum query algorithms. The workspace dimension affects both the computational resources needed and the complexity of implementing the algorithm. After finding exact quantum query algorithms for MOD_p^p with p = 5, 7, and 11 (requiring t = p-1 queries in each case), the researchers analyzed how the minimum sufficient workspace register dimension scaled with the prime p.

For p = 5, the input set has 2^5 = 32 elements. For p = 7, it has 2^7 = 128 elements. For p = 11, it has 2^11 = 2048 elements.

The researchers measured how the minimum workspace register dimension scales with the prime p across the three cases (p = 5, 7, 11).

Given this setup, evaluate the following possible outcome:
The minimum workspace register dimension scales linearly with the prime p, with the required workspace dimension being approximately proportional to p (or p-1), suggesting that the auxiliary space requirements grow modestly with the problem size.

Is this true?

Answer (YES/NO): NO